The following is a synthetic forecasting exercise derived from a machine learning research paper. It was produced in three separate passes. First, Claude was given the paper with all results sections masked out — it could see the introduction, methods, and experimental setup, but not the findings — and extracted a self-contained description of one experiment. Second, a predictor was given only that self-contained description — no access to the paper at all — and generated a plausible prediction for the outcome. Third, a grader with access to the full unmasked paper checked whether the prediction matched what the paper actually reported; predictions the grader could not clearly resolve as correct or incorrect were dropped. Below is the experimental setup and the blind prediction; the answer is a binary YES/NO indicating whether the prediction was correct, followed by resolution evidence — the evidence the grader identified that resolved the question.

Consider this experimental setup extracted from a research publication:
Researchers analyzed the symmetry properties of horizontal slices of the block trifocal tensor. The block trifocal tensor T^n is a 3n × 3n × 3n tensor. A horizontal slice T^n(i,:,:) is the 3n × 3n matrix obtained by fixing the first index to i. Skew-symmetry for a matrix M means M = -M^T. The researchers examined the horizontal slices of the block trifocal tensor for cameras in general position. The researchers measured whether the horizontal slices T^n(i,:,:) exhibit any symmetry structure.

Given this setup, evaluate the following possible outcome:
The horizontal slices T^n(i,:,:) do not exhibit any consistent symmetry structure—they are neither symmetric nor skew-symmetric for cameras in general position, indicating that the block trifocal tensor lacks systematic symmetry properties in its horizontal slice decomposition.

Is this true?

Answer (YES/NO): NO